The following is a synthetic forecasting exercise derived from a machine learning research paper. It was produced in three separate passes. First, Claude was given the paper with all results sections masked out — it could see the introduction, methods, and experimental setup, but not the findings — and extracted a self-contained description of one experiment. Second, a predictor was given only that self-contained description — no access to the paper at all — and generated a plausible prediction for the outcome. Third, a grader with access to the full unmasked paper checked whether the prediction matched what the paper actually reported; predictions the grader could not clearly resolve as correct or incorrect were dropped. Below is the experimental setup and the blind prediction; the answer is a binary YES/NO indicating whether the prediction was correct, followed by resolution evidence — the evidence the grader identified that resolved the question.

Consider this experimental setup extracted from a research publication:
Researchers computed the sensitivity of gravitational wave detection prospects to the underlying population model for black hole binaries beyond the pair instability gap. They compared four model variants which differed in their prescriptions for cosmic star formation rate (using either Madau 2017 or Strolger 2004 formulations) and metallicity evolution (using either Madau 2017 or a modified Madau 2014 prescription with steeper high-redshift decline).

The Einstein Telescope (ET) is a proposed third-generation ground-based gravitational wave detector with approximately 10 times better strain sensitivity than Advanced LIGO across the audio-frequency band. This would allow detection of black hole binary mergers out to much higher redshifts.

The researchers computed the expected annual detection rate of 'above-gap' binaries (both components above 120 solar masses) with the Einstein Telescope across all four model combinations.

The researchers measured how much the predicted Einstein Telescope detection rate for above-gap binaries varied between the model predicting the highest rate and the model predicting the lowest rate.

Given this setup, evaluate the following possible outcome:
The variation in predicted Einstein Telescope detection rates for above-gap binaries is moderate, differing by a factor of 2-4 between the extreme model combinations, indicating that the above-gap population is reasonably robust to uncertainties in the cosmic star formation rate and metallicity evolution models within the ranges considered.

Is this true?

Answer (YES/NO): NO